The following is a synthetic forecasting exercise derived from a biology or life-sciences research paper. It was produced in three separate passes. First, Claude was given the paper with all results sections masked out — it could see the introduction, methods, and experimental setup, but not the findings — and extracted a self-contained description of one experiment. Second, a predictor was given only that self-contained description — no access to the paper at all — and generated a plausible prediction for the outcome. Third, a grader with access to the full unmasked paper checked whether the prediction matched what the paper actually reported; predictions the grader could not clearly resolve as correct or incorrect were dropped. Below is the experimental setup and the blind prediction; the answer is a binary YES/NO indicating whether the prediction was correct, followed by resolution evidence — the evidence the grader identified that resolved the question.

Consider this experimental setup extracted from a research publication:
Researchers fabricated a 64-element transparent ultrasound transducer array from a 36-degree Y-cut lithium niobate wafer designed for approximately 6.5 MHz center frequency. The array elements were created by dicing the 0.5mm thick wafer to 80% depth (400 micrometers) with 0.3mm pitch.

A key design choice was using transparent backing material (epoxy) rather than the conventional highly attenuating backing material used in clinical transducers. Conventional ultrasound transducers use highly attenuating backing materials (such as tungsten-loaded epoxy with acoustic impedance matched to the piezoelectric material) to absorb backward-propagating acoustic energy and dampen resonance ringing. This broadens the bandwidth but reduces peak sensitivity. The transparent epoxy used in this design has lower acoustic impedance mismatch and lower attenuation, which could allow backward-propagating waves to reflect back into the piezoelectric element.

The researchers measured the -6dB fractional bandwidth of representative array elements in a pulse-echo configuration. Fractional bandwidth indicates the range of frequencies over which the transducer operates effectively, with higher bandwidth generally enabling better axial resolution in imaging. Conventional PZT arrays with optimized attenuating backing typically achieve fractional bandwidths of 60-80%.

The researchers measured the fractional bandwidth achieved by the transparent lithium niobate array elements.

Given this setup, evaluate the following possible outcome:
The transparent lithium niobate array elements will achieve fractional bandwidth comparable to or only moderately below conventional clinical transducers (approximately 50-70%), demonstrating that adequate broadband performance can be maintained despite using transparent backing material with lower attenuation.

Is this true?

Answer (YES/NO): NO